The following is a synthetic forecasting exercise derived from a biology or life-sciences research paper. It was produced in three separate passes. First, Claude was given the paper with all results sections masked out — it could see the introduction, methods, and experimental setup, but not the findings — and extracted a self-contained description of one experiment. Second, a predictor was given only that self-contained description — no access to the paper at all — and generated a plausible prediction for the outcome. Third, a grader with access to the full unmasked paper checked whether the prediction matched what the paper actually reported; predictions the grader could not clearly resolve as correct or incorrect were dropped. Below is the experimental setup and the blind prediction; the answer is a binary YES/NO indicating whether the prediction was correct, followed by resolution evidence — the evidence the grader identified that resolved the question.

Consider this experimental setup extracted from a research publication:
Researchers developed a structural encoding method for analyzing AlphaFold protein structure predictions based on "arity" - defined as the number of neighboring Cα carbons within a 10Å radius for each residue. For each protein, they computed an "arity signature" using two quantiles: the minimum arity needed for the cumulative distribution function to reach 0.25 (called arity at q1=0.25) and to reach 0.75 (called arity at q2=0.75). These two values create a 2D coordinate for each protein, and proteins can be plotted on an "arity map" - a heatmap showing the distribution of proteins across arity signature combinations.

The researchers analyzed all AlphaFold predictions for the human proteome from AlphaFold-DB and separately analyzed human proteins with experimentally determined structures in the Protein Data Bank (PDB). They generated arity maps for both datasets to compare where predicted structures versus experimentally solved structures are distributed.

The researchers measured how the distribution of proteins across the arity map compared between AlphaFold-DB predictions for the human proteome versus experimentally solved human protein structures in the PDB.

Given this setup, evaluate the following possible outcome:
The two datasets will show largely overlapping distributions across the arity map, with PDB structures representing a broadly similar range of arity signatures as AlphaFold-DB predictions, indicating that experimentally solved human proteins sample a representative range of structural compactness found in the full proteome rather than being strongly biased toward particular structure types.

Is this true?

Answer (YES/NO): NO